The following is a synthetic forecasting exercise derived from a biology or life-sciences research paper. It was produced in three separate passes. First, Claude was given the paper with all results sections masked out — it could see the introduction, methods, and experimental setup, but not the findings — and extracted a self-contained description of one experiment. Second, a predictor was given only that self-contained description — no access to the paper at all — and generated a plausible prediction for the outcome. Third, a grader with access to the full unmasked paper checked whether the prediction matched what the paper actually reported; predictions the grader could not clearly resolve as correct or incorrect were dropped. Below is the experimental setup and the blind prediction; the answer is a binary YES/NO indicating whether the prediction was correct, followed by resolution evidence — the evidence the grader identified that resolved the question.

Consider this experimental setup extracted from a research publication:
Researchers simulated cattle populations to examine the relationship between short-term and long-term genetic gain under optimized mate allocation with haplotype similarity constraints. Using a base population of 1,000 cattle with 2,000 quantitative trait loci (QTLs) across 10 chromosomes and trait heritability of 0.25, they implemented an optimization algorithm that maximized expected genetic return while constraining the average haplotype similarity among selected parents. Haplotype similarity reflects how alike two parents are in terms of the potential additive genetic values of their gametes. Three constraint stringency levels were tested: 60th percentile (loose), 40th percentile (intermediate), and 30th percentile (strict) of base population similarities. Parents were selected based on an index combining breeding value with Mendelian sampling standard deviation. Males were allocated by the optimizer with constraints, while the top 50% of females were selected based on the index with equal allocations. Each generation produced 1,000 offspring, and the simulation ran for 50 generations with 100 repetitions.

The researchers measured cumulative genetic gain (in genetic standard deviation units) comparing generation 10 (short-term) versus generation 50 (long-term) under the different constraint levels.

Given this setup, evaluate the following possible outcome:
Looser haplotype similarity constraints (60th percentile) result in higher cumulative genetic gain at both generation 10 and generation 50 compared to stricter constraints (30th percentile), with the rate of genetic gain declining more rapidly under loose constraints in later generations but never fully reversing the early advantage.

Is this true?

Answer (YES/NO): YES